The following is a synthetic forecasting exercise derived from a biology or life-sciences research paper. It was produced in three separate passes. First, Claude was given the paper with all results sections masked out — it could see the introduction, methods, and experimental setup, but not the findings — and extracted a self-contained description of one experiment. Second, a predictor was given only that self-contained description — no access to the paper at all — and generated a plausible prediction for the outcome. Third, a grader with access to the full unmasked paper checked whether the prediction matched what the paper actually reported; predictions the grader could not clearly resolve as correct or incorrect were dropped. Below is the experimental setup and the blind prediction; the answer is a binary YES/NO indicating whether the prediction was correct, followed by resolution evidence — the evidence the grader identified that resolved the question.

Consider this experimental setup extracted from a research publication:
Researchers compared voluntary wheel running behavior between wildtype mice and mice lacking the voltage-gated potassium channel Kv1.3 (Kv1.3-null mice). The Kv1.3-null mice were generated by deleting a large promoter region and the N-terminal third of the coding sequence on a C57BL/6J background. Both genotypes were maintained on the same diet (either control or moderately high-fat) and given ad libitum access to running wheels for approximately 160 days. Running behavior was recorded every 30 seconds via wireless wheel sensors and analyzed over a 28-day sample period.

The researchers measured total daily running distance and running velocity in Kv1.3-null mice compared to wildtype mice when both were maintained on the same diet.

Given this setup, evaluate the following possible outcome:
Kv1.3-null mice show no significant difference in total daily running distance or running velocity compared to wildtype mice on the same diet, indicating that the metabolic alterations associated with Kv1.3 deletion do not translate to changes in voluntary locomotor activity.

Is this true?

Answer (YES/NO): YES